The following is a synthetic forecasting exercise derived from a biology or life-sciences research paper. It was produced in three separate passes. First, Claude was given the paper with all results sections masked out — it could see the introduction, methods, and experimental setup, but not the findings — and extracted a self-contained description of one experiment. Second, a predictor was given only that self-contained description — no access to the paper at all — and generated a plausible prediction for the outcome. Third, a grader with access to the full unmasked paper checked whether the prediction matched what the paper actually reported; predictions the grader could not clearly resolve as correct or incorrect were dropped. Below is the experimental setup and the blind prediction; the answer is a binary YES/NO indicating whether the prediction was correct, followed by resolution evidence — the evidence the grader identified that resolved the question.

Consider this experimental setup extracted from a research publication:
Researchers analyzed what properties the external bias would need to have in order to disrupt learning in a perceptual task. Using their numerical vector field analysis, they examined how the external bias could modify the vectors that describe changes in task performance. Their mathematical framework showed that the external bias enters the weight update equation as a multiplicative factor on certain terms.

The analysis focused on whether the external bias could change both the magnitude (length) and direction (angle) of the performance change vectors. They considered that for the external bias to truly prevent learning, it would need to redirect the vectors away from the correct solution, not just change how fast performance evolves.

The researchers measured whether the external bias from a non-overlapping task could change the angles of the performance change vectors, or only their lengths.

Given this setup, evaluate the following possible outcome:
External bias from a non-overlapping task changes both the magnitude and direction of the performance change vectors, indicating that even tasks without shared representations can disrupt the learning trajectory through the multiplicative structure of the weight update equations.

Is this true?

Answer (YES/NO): NO